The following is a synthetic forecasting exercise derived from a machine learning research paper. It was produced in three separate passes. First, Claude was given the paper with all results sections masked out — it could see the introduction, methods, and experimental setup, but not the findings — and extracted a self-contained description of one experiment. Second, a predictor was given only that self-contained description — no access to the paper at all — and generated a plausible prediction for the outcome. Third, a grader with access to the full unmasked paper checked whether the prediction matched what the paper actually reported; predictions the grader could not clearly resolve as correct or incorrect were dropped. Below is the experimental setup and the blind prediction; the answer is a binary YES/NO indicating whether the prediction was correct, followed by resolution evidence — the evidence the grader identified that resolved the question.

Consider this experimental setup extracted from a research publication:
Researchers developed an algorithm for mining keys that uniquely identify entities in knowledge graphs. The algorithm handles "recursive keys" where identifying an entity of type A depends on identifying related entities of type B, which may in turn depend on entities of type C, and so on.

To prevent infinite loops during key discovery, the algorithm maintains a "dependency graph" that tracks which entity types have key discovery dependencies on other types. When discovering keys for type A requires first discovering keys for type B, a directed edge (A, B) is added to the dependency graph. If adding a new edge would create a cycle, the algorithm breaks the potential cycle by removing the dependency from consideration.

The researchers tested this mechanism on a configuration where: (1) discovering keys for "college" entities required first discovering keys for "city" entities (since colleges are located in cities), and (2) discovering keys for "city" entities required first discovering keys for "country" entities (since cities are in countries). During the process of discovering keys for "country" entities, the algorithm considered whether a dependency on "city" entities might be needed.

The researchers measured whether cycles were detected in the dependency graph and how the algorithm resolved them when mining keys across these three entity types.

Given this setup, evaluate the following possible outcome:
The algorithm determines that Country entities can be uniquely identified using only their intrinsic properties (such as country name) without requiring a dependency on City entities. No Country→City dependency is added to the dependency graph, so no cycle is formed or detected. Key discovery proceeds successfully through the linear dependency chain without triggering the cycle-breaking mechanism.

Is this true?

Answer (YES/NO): NO